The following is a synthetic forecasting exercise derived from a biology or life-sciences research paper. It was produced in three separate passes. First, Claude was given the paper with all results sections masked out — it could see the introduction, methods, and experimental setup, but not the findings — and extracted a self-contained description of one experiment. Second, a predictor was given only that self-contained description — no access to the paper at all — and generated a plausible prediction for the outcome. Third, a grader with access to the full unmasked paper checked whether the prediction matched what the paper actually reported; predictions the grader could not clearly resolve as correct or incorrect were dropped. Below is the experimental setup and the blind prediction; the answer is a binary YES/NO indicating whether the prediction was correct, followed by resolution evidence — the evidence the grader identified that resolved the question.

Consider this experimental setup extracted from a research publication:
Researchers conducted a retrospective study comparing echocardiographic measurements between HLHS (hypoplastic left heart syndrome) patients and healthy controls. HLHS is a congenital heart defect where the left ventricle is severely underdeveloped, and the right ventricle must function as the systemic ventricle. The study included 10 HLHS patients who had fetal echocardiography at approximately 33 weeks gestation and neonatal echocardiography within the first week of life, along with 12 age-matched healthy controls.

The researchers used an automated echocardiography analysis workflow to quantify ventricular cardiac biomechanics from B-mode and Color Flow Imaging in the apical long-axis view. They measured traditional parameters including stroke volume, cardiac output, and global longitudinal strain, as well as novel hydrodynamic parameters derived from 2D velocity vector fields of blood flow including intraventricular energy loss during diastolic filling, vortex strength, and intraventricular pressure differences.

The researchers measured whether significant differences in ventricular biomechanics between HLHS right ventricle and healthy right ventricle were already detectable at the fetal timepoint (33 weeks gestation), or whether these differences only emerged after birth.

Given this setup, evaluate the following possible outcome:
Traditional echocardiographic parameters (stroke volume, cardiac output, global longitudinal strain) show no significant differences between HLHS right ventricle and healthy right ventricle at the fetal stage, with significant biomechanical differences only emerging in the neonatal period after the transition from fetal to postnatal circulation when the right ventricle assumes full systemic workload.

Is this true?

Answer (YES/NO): NO